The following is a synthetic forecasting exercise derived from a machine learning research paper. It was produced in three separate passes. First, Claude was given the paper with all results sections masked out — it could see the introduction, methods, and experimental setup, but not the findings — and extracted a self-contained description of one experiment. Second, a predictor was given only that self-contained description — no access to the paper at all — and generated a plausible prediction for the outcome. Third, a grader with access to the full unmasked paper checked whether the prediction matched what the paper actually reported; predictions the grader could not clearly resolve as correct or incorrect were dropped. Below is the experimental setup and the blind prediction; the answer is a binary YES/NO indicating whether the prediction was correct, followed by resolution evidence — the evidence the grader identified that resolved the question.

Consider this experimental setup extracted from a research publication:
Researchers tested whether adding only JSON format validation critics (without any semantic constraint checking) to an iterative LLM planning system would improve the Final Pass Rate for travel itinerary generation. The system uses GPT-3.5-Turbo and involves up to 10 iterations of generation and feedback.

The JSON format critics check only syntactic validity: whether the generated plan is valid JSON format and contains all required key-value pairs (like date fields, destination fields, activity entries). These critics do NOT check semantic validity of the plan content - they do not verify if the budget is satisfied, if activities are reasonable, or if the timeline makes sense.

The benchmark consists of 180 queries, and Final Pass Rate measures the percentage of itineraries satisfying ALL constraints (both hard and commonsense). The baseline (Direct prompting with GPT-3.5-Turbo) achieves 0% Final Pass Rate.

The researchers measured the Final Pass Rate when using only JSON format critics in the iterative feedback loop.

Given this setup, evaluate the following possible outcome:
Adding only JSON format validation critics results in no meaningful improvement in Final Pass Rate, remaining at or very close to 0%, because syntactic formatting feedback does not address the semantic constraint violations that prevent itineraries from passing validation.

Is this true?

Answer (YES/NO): NO